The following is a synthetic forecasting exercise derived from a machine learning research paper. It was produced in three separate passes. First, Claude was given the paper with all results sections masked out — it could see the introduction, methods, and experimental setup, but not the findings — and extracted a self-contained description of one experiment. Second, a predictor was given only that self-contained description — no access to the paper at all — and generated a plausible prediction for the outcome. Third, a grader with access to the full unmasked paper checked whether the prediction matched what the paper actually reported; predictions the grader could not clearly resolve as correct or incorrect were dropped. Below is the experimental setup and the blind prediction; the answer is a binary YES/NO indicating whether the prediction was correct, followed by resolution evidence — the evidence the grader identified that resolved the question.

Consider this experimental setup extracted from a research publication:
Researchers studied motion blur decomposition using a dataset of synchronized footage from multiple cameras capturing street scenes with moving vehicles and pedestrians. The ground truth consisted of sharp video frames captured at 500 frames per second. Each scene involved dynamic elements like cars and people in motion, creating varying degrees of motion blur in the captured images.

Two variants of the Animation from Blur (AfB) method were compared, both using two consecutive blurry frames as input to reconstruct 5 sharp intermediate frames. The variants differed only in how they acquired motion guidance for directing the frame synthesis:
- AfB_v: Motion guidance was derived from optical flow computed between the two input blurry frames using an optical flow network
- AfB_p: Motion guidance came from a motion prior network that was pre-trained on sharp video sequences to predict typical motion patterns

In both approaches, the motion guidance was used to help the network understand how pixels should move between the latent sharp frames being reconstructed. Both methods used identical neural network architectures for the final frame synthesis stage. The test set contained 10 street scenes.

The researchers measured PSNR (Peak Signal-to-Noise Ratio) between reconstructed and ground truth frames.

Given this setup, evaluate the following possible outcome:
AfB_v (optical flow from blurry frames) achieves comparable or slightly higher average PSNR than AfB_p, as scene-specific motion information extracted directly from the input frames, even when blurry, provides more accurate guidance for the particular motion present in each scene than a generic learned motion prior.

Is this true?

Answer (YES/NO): NO